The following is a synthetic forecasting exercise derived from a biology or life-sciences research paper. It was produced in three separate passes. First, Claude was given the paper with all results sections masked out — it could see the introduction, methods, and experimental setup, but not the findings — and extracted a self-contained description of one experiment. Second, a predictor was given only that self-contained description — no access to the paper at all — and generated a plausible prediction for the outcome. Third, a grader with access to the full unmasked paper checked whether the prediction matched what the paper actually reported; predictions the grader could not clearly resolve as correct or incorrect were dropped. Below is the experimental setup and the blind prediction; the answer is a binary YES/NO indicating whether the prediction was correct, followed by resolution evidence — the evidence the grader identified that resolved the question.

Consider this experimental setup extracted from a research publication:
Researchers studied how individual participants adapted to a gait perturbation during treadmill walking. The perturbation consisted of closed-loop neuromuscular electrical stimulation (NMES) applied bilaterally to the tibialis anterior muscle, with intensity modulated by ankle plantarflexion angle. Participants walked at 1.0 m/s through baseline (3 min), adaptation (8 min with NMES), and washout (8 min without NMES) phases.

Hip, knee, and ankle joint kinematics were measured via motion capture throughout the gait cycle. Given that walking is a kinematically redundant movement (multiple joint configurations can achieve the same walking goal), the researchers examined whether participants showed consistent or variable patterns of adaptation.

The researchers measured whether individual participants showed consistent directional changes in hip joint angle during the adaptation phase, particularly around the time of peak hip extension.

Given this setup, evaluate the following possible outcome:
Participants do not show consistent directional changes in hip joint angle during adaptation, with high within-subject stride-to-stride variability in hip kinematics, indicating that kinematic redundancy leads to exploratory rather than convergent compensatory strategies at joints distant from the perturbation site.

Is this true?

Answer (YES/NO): NO